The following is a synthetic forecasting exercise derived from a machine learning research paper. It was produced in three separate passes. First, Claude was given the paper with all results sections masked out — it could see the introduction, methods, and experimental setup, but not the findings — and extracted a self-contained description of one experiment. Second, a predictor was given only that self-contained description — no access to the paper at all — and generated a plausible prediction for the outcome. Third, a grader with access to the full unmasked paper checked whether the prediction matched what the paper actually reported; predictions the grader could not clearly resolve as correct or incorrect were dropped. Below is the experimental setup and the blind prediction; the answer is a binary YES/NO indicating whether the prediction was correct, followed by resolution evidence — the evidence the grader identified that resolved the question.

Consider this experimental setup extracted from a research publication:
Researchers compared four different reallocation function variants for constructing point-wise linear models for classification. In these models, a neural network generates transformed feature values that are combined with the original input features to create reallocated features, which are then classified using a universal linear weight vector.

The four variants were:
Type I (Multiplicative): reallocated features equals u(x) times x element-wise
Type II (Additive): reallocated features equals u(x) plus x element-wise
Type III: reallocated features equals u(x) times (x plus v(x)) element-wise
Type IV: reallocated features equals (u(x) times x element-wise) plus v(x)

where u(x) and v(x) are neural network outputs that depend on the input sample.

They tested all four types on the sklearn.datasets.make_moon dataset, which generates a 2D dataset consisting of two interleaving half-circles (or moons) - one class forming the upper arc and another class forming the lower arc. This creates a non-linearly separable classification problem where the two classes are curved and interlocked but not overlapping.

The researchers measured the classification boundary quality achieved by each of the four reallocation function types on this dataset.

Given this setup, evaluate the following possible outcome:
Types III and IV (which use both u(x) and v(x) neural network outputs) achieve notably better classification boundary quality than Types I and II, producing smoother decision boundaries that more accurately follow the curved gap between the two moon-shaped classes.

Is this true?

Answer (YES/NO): NO